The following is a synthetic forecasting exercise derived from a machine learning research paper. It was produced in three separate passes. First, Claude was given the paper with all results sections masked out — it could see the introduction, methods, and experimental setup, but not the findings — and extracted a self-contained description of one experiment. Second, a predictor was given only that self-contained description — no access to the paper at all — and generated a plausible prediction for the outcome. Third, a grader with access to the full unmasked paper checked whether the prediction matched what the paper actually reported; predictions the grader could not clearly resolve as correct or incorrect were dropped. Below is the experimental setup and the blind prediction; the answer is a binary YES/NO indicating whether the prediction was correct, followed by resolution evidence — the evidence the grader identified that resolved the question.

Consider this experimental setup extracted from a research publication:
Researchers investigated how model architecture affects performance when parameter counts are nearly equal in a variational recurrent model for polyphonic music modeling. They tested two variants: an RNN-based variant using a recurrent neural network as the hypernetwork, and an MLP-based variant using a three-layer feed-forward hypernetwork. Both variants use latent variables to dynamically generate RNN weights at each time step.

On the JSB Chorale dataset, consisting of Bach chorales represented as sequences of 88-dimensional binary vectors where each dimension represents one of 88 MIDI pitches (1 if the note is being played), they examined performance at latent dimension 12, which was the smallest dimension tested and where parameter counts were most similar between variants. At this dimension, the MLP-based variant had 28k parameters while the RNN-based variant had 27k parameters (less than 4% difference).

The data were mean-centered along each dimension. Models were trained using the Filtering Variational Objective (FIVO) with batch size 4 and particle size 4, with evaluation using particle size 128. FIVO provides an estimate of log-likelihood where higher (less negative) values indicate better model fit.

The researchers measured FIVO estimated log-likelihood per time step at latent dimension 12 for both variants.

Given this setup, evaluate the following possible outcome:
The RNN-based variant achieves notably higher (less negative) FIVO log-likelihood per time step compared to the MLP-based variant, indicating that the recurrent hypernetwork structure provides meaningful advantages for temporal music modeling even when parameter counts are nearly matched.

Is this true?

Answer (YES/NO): NO